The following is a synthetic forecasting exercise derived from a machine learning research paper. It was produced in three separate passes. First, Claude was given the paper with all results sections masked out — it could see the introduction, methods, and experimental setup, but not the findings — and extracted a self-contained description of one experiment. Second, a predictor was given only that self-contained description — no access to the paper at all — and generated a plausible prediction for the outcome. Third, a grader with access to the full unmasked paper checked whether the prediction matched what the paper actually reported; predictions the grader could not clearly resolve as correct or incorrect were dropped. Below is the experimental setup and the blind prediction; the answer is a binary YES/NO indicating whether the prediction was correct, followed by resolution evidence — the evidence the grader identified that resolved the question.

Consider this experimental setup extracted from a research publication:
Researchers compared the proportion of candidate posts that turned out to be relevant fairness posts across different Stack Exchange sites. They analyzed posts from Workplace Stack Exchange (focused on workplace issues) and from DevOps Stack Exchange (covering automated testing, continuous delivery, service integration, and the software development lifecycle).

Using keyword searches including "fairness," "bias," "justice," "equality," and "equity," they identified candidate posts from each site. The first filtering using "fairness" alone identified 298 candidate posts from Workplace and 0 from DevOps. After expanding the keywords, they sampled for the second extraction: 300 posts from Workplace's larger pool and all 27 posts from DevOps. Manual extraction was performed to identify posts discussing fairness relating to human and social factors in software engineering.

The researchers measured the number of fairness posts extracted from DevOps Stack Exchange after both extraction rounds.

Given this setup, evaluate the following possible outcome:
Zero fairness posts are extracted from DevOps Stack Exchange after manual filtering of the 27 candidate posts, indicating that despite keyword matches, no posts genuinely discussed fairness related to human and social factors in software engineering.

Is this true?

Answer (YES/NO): NO